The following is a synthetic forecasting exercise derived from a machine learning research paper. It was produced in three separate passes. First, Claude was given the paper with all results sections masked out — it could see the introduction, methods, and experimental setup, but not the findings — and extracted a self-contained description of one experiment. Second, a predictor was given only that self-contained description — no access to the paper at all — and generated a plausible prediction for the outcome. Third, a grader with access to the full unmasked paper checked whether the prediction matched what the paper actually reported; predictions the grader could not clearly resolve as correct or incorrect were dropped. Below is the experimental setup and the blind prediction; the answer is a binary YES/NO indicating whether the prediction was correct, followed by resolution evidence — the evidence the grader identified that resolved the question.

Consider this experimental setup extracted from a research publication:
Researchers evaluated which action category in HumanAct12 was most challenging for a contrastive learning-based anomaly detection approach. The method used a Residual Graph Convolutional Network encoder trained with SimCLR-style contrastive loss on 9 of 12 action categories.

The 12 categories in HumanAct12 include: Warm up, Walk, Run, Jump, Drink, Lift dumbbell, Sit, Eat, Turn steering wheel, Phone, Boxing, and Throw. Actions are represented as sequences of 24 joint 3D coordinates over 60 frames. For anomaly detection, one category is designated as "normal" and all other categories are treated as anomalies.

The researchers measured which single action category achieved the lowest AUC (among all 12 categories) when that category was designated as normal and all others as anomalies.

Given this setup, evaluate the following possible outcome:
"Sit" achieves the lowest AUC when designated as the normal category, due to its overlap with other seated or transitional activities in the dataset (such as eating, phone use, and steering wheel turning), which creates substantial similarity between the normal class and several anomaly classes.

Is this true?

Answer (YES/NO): NO